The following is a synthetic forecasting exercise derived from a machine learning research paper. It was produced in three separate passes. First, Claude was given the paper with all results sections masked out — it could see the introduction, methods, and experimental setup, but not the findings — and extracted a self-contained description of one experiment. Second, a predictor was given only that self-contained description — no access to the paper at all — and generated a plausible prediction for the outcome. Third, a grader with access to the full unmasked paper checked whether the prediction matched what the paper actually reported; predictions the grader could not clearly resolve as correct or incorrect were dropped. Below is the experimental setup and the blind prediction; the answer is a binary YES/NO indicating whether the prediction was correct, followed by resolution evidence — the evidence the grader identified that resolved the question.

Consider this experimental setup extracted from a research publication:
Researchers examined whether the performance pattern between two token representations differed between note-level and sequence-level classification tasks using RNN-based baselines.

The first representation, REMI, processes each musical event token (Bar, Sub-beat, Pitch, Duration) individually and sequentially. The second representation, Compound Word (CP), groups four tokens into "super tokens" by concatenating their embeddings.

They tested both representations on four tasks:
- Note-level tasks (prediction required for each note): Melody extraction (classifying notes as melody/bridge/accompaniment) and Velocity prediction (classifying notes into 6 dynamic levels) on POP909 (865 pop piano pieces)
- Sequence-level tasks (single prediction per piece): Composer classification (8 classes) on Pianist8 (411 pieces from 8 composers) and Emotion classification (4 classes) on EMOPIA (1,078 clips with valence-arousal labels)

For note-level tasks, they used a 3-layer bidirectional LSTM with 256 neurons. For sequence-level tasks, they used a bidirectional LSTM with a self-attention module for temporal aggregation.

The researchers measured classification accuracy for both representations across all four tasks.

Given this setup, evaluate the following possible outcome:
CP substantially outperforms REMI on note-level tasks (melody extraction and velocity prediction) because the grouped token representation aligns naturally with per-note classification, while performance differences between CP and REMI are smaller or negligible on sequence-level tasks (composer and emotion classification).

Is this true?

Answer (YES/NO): NO